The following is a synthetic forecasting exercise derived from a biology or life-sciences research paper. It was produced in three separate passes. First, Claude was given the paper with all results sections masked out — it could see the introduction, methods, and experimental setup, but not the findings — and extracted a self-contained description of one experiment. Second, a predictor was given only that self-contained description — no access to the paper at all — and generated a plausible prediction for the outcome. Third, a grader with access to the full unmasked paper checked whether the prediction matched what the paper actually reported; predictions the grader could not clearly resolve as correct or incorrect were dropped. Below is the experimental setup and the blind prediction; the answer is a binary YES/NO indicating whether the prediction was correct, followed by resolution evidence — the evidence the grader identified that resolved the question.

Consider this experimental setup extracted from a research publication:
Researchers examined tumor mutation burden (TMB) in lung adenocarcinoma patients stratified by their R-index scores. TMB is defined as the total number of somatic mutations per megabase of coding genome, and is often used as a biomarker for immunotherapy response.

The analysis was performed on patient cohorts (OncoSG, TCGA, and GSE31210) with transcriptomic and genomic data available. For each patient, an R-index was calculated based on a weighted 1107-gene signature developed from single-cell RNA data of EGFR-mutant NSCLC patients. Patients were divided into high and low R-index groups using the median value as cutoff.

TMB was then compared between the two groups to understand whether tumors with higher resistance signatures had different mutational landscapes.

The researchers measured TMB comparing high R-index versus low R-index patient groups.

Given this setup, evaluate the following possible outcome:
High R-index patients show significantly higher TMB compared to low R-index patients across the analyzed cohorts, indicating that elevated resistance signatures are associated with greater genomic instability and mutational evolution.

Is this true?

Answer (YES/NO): YES